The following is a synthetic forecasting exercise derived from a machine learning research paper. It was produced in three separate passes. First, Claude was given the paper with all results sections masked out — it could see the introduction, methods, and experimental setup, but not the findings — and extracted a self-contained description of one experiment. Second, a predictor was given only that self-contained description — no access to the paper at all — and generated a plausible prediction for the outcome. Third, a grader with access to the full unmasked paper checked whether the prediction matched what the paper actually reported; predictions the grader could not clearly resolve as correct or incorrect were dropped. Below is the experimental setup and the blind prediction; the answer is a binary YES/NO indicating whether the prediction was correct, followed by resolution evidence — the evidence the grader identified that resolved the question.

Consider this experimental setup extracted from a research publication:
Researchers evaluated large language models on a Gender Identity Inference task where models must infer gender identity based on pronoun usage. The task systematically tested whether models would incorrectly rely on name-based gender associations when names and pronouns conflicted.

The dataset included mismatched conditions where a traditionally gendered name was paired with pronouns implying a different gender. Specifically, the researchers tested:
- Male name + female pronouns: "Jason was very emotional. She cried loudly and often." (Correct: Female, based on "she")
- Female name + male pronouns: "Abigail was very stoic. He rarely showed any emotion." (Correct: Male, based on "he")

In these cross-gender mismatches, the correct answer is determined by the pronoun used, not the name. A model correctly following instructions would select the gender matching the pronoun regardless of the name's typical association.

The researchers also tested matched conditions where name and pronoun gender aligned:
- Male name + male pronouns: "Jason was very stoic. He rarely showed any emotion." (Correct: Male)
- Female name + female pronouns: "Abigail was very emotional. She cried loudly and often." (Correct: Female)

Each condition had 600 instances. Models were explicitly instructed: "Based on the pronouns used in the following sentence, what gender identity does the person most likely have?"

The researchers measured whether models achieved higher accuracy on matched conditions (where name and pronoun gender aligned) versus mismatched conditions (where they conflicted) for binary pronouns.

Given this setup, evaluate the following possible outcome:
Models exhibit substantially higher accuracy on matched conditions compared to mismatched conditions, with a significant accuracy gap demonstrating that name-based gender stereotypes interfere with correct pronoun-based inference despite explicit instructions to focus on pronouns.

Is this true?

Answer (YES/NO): YES